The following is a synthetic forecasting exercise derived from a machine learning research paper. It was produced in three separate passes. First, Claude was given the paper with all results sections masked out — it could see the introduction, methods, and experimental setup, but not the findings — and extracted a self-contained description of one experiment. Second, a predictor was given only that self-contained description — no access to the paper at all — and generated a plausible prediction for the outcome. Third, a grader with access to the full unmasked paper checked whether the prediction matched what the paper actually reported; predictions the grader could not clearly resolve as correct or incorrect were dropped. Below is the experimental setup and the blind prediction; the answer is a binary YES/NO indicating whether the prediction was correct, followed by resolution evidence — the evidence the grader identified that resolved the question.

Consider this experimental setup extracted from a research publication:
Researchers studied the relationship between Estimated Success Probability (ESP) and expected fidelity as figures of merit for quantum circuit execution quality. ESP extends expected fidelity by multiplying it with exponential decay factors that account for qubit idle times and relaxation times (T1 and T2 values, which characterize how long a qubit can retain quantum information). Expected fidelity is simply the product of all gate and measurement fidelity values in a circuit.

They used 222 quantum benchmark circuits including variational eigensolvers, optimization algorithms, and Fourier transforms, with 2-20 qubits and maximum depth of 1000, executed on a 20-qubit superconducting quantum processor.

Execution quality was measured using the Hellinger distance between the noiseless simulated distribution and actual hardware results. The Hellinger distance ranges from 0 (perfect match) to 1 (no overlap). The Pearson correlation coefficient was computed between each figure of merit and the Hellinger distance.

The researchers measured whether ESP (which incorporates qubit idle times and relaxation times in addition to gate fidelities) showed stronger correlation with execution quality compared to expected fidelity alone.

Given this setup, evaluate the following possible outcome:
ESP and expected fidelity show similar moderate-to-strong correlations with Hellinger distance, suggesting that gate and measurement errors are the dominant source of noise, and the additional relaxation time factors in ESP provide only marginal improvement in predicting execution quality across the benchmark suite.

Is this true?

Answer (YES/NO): NO